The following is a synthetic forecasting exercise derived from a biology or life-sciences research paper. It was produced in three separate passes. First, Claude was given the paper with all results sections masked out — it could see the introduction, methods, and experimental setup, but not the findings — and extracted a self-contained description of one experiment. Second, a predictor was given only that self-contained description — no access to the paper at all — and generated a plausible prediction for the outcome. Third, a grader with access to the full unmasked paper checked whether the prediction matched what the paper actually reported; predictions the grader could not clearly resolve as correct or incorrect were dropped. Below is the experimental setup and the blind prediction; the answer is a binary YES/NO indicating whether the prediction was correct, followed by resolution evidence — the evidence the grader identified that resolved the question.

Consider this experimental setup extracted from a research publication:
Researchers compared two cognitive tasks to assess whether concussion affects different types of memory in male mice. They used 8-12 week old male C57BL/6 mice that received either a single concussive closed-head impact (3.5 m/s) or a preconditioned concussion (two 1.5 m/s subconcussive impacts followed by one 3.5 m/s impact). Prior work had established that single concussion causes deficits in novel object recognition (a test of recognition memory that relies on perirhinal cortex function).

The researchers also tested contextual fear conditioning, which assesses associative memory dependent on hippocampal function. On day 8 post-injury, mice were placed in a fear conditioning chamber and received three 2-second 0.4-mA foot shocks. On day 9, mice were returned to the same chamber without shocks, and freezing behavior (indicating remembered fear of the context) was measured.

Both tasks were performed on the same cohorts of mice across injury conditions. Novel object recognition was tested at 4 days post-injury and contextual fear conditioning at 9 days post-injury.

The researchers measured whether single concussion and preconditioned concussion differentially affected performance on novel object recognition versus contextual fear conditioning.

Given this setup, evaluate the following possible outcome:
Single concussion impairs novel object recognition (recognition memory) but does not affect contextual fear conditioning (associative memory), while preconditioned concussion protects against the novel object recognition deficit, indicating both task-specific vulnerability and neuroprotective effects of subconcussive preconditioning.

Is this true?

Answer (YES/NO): NO